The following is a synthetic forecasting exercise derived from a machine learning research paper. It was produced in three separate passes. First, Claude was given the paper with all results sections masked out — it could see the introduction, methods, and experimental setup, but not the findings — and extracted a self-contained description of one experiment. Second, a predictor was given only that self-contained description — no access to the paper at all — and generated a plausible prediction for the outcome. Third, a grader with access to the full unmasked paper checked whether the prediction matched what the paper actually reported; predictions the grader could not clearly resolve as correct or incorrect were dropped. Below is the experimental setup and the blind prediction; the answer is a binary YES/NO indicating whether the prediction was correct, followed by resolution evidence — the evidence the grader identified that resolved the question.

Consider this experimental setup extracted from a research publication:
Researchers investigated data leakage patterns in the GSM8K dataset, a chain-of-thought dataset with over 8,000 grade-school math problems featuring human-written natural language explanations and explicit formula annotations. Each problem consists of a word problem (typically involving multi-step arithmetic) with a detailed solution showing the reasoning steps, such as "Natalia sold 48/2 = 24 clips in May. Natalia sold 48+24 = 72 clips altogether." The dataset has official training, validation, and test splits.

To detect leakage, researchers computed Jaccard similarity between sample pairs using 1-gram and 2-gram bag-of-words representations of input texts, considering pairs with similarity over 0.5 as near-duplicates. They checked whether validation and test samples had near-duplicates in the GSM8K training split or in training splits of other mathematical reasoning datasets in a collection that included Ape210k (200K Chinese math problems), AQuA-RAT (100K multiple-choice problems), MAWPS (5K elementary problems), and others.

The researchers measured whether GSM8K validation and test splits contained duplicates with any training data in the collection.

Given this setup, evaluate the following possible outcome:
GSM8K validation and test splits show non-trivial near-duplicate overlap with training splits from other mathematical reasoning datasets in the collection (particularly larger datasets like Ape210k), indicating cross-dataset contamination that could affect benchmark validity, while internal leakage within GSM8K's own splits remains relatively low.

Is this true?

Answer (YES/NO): NO